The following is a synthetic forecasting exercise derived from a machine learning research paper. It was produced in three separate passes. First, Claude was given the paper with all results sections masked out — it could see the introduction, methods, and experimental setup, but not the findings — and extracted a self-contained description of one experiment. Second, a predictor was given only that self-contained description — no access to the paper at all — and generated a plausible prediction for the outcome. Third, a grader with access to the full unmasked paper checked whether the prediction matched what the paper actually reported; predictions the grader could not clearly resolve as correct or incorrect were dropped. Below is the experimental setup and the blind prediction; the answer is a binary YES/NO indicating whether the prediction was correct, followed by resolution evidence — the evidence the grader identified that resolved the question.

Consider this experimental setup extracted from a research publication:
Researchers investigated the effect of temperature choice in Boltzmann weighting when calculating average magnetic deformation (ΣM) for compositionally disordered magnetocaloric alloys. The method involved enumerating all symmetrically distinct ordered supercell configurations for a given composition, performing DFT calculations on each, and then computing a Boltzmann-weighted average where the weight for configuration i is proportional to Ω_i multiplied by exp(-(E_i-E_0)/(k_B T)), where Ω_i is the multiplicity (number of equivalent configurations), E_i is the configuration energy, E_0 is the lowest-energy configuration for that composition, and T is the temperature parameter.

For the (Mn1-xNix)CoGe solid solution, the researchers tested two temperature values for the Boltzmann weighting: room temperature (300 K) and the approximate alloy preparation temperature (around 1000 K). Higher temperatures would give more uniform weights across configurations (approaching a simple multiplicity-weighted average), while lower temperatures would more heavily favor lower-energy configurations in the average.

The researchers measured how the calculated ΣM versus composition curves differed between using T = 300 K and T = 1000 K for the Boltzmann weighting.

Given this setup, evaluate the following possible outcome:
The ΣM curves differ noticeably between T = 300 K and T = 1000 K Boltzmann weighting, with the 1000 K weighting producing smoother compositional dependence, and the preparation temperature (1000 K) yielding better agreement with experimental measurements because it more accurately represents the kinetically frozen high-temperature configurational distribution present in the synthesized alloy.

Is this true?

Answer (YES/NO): NO